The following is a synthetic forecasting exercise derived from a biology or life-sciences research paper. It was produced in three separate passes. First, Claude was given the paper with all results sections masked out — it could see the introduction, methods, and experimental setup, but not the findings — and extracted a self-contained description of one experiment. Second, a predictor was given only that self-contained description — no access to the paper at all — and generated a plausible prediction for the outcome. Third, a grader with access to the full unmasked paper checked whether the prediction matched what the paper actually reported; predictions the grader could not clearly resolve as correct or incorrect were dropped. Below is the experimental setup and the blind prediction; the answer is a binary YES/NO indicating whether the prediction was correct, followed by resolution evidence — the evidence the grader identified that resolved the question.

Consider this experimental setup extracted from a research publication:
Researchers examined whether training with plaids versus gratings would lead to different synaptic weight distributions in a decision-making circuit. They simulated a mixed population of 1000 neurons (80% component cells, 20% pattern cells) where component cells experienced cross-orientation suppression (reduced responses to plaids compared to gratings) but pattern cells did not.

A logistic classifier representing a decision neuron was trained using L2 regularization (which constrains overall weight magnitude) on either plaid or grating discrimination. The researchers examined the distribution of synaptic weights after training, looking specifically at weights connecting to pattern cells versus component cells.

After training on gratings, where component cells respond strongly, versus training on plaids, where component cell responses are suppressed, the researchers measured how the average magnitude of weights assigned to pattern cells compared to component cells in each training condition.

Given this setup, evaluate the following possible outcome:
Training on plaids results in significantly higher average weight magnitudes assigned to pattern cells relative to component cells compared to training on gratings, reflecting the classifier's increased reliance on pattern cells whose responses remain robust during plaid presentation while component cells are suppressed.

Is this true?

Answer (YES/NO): YES